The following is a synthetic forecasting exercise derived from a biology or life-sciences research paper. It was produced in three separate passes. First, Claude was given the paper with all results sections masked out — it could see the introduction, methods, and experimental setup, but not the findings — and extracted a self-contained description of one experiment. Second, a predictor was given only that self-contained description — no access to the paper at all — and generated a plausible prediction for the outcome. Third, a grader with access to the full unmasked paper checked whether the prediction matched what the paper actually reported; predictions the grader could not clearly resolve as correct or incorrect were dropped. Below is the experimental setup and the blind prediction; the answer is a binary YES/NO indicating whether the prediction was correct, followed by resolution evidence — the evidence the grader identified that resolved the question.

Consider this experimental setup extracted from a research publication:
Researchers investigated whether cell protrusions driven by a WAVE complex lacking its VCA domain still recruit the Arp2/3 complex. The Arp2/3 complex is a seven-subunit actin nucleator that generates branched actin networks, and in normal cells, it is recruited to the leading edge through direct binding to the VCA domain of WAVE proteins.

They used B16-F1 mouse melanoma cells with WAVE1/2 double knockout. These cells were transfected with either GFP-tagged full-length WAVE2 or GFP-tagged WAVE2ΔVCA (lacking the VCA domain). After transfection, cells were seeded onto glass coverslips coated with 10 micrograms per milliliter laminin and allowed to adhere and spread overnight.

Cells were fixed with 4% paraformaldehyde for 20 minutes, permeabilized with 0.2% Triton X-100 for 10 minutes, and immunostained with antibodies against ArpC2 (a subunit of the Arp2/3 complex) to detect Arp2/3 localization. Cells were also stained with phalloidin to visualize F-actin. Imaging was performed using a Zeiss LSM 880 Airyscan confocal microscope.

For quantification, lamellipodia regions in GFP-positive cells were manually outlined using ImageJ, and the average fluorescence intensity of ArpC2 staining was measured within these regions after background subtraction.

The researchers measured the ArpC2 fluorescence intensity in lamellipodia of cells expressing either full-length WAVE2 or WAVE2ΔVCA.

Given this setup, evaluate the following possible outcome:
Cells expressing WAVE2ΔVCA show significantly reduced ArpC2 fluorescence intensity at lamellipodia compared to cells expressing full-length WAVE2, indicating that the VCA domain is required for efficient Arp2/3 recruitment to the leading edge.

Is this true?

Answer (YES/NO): YES